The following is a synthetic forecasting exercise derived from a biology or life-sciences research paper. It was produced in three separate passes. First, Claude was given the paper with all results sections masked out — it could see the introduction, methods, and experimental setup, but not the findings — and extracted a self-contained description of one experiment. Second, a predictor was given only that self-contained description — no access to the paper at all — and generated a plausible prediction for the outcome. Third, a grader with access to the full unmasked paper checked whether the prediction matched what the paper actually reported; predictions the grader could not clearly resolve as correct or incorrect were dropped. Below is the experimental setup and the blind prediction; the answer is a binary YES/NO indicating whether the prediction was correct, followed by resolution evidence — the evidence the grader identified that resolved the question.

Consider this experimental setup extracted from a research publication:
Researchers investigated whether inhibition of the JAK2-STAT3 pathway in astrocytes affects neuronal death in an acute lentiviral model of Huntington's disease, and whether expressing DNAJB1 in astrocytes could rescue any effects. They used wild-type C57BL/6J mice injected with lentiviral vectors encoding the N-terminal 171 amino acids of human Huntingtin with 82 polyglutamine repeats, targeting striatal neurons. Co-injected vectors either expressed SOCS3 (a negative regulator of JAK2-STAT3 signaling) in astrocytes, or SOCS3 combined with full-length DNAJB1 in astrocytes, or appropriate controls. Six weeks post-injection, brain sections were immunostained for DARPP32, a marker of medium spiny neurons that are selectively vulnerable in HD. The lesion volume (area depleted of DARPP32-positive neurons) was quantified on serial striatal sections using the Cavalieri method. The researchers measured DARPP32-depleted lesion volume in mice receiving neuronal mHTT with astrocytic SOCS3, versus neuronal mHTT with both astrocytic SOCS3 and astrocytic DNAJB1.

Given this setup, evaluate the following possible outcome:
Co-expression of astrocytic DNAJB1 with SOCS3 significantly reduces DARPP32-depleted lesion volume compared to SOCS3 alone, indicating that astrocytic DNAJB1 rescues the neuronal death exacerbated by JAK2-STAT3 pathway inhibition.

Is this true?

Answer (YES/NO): NO